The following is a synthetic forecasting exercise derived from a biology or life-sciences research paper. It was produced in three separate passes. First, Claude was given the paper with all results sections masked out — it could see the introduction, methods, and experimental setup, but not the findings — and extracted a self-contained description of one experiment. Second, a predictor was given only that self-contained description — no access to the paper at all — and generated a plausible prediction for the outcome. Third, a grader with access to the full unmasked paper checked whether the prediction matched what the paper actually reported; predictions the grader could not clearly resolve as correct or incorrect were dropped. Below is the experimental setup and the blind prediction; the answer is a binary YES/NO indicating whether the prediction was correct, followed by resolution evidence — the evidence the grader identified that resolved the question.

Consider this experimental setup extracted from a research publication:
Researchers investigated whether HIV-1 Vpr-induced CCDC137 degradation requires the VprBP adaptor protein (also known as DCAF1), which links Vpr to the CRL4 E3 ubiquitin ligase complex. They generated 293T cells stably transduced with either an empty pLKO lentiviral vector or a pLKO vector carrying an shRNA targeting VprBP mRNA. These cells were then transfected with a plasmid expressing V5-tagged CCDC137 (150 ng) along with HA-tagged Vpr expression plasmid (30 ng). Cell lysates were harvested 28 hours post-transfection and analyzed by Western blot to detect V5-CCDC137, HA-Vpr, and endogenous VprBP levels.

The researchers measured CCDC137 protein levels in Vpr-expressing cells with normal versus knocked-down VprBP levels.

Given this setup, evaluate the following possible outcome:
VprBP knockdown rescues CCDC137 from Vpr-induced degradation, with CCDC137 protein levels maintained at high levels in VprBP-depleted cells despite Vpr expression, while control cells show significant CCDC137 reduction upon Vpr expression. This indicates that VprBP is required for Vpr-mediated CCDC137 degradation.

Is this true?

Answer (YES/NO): YES